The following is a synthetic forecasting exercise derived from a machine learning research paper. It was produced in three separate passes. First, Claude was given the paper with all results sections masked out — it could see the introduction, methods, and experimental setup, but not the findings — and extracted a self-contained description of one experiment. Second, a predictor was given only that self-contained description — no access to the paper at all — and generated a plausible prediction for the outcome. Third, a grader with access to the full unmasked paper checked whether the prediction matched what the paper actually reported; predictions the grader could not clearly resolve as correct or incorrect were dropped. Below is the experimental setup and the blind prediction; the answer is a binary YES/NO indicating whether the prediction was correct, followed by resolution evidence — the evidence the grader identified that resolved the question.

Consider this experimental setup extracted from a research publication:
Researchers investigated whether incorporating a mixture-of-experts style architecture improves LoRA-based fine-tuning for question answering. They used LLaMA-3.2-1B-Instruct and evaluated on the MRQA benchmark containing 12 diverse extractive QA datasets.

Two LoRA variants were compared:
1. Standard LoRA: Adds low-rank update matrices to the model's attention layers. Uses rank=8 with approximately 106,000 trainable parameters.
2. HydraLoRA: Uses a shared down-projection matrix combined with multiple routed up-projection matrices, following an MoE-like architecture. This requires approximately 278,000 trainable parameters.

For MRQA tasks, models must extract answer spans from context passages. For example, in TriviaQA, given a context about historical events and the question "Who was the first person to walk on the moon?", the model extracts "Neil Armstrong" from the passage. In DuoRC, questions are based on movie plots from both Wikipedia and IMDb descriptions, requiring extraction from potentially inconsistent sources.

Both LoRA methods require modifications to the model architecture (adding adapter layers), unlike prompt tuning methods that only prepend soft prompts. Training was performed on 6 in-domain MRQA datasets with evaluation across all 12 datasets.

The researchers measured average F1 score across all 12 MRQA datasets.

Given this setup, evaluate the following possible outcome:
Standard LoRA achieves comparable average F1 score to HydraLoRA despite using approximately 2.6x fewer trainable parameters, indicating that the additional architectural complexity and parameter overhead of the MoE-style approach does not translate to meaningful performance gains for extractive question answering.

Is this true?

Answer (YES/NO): NO